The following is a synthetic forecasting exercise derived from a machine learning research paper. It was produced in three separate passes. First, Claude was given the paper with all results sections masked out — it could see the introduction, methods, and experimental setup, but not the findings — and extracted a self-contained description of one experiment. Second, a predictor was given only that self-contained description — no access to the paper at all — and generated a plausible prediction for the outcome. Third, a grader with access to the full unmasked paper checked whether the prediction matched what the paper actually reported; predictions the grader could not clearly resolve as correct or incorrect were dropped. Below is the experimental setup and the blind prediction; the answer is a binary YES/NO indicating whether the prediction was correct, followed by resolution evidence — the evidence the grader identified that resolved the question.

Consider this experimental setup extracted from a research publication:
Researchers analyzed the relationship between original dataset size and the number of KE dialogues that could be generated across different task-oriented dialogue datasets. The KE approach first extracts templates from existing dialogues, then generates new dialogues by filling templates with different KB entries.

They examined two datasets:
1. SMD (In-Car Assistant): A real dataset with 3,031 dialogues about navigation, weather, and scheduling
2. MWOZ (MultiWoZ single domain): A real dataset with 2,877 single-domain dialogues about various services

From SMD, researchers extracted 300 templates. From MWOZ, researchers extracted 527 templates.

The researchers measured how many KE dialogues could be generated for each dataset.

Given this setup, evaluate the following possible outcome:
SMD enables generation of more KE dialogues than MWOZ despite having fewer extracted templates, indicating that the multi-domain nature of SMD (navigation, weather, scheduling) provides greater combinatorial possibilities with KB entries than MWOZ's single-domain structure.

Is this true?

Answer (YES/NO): NO